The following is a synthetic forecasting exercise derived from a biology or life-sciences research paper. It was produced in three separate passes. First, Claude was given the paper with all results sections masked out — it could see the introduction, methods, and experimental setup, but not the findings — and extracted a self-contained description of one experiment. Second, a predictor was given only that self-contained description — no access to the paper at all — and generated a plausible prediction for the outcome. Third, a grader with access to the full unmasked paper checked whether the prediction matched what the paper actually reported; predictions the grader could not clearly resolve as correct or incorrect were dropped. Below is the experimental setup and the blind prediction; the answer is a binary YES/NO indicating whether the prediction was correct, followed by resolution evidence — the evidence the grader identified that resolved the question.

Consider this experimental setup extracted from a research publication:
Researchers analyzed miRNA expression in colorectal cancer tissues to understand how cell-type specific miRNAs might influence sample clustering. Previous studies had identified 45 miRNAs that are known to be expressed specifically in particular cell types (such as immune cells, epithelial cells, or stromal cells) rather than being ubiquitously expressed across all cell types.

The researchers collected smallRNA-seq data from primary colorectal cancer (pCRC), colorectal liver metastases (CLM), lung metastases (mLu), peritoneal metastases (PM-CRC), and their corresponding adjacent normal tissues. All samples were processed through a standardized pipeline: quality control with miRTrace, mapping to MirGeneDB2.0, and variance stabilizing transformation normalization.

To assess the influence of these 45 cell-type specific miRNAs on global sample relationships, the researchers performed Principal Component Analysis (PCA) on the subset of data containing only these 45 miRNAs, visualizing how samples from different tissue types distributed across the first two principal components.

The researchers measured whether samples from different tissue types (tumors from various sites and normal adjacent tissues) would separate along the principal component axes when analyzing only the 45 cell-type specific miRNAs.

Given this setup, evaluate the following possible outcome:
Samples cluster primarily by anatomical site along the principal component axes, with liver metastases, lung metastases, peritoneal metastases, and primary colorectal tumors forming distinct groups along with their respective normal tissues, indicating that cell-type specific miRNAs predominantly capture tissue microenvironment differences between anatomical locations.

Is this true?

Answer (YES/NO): NO